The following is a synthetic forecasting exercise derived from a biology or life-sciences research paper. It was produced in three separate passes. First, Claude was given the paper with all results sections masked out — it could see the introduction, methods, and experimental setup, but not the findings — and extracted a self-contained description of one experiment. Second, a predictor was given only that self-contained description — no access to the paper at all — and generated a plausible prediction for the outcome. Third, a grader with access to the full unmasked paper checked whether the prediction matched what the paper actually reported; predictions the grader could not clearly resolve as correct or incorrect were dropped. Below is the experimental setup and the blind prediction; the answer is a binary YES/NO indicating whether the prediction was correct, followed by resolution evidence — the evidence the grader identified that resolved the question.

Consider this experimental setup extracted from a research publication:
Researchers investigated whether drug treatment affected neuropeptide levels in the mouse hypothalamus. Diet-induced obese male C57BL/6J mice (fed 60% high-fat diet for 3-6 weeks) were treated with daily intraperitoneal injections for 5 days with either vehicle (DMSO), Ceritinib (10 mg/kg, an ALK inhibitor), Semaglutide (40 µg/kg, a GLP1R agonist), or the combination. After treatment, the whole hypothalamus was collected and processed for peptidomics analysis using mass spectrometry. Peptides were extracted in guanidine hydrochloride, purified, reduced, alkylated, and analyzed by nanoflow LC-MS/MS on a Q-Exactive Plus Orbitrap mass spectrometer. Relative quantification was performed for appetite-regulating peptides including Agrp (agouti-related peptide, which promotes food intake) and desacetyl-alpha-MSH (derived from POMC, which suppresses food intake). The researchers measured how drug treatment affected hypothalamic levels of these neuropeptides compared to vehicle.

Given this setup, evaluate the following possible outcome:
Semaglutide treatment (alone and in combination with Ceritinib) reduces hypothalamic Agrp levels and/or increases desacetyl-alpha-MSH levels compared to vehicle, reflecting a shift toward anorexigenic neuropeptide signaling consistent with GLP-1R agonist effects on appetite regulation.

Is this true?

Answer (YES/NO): NO